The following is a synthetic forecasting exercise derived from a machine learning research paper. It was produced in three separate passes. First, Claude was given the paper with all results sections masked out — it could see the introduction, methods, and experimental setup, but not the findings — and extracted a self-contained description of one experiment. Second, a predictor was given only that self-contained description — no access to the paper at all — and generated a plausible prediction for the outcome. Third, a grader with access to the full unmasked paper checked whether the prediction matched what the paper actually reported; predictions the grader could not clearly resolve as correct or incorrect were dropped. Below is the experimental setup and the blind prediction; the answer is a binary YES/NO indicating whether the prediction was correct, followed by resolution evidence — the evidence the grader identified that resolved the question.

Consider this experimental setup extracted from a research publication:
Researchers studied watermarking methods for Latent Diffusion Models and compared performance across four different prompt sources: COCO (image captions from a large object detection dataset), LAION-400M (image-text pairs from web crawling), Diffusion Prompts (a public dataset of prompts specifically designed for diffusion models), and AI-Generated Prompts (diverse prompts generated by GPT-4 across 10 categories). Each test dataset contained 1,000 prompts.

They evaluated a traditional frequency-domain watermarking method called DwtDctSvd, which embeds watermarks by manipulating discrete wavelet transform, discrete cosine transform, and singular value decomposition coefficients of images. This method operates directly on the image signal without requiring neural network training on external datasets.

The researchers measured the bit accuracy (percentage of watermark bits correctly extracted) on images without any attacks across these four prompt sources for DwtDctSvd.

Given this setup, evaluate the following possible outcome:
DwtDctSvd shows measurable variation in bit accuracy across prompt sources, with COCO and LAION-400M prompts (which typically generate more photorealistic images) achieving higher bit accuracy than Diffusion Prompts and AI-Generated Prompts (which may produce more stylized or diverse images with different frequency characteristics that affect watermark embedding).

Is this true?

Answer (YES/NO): NO